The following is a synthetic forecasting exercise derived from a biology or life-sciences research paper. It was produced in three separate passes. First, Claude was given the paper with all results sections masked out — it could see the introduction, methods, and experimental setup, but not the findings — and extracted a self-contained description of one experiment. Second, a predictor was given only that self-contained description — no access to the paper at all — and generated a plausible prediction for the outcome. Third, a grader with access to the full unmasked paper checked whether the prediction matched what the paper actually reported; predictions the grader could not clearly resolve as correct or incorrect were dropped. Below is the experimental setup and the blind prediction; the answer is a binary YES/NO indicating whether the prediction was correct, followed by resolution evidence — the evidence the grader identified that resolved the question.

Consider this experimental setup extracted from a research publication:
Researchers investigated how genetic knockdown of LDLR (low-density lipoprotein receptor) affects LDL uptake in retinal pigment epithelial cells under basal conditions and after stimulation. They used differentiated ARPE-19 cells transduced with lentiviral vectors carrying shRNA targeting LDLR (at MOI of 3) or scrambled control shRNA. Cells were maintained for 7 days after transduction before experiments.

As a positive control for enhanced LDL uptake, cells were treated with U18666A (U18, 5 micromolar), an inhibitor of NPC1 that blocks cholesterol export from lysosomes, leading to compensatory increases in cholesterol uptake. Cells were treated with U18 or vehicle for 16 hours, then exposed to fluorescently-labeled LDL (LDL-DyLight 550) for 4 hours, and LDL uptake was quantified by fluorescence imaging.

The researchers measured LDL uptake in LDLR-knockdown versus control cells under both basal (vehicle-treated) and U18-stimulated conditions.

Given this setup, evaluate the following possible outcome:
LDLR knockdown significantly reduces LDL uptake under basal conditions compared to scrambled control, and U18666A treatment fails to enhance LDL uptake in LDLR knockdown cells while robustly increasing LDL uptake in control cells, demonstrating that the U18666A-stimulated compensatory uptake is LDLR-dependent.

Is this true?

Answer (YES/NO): NO